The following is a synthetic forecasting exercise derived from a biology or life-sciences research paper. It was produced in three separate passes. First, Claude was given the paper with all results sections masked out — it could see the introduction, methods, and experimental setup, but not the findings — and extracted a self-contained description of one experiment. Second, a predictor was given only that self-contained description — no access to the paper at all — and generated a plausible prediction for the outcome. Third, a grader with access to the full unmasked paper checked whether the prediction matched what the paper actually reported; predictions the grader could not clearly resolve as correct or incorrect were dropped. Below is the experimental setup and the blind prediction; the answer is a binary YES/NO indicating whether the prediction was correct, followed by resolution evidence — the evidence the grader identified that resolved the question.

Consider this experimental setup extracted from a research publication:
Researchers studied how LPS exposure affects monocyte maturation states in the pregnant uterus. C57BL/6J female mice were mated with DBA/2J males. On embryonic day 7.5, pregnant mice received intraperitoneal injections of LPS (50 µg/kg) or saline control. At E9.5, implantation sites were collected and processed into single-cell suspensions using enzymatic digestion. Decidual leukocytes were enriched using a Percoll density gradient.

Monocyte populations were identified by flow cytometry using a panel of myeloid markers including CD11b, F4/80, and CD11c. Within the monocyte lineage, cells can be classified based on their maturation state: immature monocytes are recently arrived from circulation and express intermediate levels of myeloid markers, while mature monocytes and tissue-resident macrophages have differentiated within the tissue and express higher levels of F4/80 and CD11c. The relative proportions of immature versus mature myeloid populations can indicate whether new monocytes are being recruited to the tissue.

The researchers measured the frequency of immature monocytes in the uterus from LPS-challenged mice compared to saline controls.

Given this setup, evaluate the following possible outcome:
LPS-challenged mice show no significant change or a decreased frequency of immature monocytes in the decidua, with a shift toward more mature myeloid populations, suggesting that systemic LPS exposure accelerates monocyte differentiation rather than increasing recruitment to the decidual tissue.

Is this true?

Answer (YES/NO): NO